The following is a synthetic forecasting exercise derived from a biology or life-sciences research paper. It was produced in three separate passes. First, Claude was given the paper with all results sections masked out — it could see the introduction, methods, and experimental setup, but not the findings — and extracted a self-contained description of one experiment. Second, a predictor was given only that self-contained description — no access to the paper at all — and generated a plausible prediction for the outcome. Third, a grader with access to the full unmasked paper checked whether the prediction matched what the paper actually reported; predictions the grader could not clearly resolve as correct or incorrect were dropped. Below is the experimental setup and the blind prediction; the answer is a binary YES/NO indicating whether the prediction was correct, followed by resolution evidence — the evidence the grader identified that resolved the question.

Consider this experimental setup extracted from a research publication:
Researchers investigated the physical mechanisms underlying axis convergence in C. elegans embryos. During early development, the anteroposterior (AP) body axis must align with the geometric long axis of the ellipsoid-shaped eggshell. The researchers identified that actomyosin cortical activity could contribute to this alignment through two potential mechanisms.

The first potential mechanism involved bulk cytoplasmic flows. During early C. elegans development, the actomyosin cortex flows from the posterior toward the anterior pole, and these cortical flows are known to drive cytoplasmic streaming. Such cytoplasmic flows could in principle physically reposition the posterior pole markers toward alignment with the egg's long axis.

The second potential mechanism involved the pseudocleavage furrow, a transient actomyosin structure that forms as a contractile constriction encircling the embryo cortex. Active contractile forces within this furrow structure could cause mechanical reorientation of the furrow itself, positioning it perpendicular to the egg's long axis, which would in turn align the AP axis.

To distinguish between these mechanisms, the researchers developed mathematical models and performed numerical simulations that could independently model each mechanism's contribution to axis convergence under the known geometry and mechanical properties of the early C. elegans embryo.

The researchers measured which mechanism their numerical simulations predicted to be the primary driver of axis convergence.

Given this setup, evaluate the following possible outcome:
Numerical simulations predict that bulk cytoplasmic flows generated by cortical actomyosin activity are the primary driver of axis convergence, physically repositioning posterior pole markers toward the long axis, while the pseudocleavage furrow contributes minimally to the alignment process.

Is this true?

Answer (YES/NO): NO